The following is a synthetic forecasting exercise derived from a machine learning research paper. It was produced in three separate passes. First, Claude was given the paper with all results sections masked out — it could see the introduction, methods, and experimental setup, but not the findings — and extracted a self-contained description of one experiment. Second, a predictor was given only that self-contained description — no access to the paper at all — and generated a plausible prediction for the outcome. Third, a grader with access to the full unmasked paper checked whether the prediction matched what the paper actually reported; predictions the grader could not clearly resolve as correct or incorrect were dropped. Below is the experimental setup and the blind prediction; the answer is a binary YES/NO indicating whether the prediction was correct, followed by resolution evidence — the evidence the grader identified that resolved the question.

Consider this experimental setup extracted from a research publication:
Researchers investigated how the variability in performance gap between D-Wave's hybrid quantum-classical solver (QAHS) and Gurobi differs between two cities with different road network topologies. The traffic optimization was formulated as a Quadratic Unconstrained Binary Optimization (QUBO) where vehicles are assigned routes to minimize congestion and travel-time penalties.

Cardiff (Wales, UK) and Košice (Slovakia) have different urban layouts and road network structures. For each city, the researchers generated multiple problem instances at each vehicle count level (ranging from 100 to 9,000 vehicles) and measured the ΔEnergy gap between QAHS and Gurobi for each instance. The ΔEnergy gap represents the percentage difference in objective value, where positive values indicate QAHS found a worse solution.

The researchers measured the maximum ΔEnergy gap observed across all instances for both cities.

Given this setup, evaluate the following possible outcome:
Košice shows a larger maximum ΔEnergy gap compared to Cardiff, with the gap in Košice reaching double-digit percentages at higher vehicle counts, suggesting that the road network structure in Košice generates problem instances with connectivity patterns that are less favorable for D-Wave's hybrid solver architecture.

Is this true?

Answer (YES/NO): NO